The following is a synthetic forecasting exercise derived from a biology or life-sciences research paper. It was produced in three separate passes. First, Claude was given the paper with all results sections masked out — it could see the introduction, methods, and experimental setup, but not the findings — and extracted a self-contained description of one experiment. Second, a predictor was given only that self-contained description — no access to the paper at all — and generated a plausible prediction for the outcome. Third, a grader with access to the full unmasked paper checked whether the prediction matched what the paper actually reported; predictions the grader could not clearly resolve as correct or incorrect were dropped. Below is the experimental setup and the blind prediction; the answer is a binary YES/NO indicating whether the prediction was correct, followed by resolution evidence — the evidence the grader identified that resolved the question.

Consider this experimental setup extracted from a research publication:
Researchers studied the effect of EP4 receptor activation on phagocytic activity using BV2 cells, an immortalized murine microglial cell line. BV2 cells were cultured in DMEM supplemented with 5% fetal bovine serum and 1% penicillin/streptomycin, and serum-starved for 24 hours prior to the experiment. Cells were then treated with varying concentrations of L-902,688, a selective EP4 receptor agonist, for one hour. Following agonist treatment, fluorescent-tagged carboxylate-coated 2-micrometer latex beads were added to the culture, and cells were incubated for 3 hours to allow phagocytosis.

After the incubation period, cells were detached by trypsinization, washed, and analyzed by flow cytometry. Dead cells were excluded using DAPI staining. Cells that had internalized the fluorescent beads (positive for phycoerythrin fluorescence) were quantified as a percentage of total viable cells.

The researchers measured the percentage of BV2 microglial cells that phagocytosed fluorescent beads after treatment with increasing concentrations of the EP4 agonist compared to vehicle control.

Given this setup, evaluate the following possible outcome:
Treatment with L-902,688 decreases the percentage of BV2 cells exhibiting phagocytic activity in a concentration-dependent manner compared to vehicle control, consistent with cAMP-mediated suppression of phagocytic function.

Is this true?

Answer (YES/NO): NO